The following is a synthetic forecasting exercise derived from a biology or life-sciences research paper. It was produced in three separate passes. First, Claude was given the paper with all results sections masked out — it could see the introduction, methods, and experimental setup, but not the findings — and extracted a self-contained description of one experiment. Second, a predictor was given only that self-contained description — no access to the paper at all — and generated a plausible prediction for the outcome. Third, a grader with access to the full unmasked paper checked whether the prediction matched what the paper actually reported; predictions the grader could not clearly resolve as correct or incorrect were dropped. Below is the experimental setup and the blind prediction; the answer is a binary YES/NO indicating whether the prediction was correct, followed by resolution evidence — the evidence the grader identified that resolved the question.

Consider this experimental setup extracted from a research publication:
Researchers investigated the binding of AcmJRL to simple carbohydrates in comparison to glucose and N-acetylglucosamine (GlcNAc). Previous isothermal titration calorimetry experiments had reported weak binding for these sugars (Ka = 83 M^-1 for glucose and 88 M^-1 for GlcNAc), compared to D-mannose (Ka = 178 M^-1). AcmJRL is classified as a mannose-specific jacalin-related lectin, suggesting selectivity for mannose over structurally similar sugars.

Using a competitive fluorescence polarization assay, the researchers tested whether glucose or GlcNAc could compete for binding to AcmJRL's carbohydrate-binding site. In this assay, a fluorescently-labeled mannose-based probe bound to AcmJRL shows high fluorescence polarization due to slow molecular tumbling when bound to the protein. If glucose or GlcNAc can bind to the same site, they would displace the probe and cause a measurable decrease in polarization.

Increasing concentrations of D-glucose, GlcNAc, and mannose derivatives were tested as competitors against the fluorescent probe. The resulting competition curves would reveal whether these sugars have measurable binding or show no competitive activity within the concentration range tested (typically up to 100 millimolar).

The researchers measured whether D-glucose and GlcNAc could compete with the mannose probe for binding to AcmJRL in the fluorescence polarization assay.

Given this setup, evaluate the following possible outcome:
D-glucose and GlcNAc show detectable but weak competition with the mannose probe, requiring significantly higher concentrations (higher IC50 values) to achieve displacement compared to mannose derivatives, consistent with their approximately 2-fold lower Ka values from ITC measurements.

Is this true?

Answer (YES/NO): NO